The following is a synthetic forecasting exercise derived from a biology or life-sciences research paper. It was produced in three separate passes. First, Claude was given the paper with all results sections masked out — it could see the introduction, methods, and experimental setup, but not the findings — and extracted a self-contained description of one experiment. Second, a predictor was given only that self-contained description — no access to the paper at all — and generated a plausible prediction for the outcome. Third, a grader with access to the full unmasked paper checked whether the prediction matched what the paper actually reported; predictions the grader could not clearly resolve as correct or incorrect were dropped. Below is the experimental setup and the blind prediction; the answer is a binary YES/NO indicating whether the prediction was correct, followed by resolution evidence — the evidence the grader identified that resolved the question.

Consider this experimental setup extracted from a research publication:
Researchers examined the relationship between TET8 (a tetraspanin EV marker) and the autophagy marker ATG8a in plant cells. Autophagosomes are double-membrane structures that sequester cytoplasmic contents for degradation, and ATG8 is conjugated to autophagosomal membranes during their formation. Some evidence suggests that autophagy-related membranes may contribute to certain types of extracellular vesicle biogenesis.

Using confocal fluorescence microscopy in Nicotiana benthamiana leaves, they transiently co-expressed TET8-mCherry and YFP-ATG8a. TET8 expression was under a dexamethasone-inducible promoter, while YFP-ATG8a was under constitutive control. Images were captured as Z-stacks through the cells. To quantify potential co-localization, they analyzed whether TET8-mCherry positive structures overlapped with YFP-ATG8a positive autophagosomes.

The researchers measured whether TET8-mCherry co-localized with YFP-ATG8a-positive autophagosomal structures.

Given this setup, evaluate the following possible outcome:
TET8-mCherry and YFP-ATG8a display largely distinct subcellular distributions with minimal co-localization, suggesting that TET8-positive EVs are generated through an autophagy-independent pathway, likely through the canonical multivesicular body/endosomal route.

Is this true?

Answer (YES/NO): YES